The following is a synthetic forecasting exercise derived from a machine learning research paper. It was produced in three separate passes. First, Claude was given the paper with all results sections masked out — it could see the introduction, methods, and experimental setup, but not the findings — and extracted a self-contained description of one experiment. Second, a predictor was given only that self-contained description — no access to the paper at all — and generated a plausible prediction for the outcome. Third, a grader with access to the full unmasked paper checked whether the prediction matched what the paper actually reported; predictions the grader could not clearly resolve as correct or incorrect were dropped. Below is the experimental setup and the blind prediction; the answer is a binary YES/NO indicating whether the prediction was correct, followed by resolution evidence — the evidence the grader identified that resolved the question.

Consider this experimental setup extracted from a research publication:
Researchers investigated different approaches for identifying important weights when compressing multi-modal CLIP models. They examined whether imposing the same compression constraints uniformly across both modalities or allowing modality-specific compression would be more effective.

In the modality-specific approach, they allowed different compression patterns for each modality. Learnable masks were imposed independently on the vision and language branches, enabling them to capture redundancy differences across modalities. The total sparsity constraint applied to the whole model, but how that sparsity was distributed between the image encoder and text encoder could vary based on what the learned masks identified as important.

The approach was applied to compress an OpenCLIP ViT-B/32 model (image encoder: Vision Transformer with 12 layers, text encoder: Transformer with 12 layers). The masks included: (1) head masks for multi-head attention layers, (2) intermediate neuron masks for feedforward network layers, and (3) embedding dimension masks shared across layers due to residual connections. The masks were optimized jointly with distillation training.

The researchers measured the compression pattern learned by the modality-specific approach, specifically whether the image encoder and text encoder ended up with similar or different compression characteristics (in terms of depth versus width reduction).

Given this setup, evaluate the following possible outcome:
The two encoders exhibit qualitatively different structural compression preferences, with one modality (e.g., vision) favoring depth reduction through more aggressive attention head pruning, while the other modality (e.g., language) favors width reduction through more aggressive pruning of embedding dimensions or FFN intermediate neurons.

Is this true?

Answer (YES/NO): NO